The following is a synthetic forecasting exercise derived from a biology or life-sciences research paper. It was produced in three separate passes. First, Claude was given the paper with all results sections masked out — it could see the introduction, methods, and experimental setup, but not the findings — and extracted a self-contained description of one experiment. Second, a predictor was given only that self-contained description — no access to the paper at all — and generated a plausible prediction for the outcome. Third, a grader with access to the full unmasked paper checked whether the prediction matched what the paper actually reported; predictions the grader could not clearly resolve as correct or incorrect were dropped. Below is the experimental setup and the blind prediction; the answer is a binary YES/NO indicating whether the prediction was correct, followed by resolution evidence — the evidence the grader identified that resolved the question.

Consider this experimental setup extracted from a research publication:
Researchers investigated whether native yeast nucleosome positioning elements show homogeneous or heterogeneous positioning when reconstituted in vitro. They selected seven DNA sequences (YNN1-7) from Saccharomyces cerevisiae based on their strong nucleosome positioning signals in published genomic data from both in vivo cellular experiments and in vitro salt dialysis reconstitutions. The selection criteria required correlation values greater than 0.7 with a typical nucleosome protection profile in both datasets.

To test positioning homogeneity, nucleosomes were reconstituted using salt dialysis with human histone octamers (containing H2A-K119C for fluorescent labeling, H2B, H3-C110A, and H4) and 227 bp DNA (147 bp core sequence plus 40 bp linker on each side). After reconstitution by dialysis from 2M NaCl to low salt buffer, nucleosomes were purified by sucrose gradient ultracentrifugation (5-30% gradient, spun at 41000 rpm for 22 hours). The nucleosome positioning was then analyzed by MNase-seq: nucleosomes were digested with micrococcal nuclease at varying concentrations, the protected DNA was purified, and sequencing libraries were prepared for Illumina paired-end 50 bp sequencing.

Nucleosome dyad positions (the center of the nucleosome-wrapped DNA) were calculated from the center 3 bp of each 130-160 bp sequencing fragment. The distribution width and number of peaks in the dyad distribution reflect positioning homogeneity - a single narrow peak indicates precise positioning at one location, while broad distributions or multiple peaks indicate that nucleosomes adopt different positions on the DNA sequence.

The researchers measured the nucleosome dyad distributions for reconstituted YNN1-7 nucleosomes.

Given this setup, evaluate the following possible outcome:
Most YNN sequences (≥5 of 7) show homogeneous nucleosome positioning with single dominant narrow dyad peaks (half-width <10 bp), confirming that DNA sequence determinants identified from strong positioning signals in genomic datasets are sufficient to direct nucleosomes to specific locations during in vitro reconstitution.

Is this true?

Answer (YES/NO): NO